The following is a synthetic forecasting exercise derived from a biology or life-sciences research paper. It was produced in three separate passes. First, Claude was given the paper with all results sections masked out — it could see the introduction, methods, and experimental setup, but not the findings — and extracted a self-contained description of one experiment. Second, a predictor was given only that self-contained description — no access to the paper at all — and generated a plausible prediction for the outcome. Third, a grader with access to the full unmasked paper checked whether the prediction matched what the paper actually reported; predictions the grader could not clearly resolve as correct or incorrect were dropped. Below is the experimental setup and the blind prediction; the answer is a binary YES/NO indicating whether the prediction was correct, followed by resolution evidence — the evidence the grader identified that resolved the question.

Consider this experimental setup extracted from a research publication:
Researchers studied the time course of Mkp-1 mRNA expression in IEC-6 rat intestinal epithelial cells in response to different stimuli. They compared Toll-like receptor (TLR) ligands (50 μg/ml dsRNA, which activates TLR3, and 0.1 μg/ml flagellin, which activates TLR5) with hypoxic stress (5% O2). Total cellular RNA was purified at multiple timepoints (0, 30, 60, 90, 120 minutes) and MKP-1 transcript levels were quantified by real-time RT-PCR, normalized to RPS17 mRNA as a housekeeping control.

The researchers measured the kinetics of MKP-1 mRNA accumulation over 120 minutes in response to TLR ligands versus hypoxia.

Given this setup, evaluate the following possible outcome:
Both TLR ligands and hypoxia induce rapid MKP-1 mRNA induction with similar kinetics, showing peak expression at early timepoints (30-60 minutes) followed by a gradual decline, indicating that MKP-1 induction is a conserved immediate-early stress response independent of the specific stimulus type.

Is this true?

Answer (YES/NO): NO